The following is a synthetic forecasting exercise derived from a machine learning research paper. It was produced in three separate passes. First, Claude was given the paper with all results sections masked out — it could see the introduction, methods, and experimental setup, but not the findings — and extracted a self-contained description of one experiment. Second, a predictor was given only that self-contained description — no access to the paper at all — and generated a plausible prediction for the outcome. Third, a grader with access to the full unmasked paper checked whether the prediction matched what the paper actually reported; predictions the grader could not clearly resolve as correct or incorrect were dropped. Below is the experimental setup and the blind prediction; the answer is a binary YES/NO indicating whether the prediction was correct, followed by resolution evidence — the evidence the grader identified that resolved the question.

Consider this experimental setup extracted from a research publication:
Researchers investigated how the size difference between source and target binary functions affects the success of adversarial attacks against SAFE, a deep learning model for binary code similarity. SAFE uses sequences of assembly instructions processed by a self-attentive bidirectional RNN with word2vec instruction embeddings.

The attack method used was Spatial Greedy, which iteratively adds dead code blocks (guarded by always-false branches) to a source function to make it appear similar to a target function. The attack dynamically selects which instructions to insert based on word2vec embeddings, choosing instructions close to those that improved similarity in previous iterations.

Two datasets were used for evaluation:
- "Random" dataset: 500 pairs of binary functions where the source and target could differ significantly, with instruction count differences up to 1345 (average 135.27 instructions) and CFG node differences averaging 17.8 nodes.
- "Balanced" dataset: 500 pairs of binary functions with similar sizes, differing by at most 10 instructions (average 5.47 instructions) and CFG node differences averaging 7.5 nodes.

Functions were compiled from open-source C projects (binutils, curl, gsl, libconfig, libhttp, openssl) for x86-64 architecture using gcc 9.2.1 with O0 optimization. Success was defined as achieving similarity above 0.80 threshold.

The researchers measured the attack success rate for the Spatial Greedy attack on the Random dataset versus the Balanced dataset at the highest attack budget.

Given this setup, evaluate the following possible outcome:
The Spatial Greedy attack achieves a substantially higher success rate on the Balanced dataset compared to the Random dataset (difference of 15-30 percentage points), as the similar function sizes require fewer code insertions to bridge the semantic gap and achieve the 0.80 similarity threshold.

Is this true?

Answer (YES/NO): YES